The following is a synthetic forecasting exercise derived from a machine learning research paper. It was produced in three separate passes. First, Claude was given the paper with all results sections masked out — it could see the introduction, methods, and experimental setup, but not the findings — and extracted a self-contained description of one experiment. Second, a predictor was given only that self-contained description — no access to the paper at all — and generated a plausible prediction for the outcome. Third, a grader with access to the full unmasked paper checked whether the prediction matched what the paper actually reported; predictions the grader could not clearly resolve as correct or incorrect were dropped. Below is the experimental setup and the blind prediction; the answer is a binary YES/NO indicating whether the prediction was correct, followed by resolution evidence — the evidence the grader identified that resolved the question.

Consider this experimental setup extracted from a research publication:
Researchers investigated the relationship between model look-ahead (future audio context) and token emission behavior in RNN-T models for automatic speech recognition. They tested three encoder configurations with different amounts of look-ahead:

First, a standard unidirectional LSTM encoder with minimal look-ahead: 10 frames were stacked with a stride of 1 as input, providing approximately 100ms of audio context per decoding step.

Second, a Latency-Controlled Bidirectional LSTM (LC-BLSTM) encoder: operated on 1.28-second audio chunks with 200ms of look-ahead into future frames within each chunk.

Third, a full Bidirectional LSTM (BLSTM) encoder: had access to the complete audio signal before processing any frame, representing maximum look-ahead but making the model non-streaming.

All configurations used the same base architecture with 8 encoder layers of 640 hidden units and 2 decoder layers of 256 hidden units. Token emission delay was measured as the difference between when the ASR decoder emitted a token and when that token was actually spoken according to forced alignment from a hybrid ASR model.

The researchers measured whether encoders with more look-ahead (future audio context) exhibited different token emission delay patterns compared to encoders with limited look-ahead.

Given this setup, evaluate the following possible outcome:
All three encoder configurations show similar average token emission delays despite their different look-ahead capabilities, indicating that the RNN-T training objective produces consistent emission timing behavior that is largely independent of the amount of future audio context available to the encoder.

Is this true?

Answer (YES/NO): NO